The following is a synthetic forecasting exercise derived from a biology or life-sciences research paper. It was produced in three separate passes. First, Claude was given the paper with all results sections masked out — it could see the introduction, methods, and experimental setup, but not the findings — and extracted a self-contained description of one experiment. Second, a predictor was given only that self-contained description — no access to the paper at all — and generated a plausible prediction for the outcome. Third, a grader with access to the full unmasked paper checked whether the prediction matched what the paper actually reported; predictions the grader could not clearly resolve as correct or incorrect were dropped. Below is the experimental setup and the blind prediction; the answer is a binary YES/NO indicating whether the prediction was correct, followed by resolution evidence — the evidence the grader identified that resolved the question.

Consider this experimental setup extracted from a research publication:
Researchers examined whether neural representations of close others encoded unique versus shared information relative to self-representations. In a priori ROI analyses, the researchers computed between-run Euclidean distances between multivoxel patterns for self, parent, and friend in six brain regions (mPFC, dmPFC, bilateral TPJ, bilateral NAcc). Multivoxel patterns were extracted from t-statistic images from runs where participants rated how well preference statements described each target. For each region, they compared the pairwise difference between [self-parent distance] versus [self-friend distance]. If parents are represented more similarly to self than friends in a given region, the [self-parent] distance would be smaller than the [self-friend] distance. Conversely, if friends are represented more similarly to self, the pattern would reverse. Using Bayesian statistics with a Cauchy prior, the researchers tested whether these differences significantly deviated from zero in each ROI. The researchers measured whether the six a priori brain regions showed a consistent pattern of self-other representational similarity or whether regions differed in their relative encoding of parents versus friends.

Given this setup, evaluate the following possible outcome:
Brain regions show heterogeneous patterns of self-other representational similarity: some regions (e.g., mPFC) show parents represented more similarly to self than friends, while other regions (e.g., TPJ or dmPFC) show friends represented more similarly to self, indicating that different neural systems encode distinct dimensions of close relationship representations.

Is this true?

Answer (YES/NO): NO